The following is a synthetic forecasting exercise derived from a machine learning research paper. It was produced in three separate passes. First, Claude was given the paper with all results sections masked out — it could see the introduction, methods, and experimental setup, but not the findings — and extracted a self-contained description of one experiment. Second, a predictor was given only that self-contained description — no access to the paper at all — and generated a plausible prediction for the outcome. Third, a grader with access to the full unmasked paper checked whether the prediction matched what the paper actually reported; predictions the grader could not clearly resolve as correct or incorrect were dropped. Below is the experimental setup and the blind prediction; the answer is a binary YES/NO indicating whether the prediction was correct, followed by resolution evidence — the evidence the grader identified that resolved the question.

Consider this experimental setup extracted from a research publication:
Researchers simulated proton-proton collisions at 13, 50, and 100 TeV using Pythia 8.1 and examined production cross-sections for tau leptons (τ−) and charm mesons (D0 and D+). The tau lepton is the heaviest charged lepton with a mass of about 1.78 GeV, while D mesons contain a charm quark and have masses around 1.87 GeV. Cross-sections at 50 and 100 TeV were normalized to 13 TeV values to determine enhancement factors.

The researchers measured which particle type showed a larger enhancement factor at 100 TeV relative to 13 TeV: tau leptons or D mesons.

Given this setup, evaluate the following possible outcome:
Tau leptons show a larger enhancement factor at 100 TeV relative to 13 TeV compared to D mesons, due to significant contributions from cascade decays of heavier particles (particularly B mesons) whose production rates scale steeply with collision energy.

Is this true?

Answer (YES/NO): YES